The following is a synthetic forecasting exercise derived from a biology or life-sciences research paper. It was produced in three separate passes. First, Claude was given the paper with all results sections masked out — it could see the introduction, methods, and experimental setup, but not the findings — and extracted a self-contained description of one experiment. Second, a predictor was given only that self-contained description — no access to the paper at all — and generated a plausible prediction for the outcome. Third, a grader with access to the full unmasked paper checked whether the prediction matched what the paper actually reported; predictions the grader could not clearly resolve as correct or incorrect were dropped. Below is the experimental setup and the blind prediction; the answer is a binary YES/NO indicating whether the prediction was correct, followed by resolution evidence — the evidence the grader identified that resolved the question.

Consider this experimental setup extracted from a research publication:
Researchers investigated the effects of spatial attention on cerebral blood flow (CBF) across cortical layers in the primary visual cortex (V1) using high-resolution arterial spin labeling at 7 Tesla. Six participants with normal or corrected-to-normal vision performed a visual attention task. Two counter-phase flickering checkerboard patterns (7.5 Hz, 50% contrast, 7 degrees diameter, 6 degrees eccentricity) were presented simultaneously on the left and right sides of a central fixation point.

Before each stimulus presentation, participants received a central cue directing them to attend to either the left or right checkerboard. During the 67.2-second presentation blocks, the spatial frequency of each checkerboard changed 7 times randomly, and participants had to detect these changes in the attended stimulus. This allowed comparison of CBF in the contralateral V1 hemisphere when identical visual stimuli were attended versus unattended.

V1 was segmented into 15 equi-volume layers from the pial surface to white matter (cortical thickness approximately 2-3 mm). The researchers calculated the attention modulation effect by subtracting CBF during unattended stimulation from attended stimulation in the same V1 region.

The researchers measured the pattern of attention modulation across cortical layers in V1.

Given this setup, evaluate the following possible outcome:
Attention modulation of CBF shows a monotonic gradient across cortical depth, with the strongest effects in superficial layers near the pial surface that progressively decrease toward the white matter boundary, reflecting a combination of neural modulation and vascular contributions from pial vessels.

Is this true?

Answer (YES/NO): NO